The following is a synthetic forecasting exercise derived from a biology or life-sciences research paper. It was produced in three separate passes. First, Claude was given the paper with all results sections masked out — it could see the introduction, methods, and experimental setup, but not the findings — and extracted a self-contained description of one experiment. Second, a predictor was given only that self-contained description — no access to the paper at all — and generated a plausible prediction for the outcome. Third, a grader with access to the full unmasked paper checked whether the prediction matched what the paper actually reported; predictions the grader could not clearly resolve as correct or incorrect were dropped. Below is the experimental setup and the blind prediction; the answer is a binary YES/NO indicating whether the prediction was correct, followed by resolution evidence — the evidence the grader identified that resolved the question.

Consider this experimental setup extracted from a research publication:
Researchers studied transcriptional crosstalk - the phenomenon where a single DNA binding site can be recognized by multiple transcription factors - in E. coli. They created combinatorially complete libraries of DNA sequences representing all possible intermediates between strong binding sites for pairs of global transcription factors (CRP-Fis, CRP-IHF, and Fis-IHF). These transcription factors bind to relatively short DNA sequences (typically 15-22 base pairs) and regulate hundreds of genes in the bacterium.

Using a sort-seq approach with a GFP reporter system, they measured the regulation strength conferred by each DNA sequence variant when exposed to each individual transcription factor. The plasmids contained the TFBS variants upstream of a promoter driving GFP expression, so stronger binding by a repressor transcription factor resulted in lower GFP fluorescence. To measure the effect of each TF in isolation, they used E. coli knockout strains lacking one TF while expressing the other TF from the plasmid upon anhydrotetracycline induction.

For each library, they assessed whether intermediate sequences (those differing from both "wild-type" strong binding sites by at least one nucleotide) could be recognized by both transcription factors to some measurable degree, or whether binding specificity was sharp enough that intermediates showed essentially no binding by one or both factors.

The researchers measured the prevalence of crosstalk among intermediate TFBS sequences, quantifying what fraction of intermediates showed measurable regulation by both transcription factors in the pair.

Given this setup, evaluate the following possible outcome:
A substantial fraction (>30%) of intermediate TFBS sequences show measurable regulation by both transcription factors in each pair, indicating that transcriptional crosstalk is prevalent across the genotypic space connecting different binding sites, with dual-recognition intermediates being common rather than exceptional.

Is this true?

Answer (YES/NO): YES